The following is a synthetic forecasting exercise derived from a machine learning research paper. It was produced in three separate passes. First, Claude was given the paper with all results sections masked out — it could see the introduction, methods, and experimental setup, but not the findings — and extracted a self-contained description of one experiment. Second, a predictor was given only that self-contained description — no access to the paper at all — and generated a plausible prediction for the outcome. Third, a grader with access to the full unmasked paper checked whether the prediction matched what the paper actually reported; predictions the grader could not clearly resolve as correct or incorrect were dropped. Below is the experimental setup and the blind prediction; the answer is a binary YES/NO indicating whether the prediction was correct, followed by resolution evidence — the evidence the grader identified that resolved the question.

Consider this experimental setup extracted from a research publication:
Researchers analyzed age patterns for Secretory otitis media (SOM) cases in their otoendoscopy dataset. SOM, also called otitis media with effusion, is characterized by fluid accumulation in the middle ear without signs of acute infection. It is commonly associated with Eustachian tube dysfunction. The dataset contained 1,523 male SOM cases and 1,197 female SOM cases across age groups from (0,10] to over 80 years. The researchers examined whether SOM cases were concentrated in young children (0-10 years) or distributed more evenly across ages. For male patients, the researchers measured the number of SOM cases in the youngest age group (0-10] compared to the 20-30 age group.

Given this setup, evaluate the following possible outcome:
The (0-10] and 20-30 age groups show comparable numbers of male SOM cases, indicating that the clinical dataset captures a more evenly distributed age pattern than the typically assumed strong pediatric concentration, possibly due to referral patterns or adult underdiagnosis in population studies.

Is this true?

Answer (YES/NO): NO